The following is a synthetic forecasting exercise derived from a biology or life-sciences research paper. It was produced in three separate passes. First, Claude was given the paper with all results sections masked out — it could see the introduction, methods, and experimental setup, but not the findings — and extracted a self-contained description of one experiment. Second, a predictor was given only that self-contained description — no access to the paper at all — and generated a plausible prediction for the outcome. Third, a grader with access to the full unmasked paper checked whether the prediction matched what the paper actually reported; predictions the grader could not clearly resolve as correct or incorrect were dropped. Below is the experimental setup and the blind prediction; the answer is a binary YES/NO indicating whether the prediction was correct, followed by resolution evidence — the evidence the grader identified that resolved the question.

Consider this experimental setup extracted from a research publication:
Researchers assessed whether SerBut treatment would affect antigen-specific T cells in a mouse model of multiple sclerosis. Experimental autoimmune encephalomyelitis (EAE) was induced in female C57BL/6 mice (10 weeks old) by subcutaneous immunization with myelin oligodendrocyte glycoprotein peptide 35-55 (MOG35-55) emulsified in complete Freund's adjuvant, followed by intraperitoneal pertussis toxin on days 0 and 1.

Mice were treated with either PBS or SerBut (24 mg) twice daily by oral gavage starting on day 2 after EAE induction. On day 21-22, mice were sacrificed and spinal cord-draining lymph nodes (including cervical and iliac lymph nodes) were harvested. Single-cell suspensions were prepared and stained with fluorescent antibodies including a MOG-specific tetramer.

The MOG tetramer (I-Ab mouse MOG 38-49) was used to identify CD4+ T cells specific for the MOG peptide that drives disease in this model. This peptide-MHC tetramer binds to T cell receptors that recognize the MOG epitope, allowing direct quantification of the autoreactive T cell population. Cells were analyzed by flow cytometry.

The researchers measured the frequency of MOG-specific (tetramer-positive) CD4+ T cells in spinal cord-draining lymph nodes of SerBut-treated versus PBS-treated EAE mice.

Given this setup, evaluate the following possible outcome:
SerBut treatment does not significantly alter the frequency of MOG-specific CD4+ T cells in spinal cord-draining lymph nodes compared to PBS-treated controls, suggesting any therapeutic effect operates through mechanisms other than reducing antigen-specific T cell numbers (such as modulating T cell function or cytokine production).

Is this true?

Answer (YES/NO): NO